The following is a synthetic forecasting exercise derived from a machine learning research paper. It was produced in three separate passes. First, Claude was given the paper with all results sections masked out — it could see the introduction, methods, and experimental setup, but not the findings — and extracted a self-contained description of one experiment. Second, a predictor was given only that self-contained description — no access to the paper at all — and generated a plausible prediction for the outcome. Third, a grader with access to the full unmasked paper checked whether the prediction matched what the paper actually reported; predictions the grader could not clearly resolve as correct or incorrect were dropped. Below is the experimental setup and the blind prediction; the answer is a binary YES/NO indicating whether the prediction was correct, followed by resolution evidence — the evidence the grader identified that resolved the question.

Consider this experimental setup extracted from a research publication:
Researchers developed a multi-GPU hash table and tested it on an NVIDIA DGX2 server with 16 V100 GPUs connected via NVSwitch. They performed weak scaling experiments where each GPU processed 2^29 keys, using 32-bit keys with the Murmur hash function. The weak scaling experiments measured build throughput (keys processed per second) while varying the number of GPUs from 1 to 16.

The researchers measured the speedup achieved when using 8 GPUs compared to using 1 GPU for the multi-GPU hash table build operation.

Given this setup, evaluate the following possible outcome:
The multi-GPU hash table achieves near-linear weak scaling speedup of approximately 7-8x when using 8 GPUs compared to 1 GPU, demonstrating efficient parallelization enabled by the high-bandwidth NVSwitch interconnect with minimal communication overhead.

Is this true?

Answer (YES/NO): NO